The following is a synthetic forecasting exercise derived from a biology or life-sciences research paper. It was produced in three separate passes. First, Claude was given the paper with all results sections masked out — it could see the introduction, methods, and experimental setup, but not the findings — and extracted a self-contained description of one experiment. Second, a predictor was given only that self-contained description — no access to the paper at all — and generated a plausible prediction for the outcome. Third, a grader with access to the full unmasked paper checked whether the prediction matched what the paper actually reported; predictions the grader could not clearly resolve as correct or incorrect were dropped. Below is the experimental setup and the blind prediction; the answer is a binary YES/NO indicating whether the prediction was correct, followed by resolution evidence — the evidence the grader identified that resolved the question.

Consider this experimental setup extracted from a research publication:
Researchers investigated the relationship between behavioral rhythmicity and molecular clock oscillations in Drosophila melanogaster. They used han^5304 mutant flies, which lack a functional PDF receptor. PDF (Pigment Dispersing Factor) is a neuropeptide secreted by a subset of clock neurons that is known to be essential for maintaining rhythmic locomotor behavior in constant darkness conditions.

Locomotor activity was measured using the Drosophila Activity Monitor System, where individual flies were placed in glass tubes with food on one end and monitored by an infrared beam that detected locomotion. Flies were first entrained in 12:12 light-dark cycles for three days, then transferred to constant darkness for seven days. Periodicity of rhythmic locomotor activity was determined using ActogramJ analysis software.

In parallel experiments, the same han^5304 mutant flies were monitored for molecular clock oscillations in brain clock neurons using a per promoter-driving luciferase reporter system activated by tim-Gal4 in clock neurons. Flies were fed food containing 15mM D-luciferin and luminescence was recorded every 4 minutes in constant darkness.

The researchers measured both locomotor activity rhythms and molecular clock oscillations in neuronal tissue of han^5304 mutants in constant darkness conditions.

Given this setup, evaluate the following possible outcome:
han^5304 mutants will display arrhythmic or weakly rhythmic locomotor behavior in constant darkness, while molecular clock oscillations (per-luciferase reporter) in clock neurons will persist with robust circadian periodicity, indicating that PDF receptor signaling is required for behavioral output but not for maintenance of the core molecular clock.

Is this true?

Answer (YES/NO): NO